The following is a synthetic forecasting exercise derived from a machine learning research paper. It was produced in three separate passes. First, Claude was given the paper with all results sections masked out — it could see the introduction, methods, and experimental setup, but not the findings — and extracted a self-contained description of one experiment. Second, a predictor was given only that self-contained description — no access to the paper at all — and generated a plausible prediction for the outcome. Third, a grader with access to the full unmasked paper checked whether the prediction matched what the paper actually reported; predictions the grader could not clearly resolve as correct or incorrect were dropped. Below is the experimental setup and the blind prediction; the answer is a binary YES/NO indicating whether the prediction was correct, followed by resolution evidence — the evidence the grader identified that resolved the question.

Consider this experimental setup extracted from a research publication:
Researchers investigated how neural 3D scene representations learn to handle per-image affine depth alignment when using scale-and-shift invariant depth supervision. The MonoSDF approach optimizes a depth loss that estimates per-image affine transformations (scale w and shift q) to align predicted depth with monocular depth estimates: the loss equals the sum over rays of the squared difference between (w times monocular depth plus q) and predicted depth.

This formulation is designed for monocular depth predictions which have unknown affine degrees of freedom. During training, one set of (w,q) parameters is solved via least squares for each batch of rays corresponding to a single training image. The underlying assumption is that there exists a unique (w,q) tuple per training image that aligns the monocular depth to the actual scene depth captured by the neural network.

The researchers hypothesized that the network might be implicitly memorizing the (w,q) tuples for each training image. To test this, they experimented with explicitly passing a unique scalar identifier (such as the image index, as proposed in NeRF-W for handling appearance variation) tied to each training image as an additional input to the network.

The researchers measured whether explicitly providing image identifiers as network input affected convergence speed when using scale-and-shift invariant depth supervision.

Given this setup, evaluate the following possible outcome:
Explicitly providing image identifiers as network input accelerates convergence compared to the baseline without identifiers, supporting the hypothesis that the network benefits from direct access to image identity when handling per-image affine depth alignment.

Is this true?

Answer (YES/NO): YES